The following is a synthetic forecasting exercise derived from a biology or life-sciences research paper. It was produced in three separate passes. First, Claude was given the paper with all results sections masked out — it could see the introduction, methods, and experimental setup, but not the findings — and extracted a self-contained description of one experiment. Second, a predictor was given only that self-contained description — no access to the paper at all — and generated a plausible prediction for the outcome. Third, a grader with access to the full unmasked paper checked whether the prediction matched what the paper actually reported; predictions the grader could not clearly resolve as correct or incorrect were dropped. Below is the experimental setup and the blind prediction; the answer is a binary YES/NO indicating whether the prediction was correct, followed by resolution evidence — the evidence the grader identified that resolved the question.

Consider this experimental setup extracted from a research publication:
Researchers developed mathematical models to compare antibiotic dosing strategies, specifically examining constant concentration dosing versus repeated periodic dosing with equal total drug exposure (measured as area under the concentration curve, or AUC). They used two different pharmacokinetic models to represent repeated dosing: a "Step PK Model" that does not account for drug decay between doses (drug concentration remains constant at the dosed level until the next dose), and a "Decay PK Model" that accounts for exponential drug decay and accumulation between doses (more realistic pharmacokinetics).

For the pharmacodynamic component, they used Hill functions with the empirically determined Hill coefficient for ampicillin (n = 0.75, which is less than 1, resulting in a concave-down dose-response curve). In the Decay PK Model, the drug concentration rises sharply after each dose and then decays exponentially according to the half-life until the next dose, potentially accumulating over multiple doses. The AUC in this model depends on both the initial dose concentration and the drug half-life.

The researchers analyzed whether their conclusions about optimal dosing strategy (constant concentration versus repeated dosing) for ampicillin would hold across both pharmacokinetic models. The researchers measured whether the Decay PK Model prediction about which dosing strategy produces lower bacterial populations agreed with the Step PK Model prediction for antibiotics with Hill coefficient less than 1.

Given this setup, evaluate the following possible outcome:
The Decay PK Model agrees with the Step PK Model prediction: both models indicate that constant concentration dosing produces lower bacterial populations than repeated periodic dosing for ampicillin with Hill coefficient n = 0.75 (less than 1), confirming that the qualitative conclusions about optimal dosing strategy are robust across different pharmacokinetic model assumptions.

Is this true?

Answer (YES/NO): YES